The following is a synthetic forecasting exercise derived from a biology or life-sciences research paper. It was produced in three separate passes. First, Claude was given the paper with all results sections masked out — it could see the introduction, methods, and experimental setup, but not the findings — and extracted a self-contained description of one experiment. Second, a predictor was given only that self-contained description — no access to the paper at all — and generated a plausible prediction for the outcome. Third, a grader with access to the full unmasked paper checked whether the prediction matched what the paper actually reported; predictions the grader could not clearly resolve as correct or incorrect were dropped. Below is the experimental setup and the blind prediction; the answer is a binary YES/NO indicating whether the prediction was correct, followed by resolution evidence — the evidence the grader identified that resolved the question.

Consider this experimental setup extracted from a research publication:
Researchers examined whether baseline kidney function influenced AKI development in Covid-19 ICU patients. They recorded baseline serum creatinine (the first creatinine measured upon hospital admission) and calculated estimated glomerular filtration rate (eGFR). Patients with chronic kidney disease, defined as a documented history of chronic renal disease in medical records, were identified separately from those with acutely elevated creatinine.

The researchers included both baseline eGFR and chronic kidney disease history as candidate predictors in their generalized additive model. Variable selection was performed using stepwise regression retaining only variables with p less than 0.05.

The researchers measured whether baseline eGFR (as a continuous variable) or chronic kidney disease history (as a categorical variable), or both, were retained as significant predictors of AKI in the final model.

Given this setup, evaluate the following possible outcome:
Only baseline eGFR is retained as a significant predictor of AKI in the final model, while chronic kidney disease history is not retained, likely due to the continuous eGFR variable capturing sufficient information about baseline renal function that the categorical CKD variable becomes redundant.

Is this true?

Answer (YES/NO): YES